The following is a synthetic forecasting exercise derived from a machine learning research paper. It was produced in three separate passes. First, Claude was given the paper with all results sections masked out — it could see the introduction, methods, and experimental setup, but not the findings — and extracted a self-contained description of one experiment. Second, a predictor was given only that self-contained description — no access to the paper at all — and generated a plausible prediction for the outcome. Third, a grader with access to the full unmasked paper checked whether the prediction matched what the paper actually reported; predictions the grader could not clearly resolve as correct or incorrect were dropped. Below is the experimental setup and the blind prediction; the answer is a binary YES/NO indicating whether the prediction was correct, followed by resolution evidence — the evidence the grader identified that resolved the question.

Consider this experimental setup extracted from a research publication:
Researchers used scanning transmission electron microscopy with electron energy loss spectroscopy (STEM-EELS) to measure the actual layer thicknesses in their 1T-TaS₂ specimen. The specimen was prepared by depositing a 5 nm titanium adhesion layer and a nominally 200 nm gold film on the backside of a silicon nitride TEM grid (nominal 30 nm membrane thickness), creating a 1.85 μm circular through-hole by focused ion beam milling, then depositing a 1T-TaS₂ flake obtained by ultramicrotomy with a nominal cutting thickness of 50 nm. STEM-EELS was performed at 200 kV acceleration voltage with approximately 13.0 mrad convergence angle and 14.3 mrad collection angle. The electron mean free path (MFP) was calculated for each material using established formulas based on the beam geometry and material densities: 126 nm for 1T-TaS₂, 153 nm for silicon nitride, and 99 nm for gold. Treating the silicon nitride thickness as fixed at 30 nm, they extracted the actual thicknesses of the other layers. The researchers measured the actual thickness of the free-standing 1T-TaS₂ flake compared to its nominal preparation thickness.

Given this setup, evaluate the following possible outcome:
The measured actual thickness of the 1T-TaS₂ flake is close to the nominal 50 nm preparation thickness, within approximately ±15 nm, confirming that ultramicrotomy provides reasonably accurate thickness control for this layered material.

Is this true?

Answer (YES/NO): NO